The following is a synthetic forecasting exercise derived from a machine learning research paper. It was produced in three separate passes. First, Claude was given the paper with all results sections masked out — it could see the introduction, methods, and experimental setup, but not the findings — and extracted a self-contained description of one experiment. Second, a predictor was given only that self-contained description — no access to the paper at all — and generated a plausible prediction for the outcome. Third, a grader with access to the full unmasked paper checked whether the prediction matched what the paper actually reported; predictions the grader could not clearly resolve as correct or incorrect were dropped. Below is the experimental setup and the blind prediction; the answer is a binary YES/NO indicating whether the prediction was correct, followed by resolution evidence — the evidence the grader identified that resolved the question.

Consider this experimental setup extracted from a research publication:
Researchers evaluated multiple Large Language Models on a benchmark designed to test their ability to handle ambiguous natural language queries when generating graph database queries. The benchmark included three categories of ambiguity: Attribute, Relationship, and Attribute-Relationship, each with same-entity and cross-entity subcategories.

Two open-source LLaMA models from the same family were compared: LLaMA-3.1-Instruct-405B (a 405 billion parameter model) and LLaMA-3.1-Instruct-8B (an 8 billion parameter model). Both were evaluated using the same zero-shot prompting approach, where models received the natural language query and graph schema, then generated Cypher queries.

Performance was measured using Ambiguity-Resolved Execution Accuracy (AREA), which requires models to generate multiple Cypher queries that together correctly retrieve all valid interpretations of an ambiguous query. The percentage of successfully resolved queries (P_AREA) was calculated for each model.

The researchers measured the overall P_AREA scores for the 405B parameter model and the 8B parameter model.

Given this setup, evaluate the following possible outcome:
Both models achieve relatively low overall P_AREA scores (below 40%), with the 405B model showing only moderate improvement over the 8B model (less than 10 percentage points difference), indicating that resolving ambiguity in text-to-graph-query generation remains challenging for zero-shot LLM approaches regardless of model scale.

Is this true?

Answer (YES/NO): NO